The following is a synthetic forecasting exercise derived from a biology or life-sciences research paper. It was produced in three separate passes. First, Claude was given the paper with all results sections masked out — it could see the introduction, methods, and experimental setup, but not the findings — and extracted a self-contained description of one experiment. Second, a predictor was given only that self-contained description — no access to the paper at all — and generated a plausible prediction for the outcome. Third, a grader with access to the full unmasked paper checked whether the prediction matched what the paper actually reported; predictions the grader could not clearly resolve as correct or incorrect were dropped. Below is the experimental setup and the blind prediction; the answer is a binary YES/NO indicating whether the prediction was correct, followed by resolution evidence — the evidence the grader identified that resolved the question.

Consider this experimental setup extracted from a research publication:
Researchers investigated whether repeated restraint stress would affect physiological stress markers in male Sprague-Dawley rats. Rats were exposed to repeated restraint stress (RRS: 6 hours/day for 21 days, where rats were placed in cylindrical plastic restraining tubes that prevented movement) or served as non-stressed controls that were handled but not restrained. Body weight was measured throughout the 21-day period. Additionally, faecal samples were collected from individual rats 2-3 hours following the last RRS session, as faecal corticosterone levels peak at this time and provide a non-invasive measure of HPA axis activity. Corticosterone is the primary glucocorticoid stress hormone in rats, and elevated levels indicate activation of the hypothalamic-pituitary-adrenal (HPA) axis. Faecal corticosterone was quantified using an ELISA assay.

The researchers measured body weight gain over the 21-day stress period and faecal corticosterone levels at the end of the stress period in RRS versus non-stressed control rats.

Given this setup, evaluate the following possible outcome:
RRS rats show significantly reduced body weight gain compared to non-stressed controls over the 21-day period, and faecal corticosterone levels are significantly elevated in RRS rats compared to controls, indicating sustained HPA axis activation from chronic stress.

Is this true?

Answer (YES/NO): YES